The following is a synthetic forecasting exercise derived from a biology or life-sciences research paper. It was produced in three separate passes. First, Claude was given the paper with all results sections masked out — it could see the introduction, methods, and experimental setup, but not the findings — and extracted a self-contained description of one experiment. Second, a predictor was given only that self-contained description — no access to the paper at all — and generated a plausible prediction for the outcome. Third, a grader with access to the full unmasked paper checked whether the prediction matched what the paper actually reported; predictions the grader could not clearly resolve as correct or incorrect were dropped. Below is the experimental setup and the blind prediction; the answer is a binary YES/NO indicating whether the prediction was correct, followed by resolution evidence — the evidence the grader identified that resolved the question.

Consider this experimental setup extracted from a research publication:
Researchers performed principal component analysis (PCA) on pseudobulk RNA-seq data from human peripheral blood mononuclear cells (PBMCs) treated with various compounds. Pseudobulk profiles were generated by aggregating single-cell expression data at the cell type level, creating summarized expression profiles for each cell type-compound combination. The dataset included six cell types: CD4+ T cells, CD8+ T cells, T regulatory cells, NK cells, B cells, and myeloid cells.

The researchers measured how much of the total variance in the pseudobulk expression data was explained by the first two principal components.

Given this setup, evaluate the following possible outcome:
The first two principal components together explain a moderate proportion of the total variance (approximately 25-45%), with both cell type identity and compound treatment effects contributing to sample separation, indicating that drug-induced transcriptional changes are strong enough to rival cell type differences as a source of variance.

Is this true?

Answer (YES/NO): NO